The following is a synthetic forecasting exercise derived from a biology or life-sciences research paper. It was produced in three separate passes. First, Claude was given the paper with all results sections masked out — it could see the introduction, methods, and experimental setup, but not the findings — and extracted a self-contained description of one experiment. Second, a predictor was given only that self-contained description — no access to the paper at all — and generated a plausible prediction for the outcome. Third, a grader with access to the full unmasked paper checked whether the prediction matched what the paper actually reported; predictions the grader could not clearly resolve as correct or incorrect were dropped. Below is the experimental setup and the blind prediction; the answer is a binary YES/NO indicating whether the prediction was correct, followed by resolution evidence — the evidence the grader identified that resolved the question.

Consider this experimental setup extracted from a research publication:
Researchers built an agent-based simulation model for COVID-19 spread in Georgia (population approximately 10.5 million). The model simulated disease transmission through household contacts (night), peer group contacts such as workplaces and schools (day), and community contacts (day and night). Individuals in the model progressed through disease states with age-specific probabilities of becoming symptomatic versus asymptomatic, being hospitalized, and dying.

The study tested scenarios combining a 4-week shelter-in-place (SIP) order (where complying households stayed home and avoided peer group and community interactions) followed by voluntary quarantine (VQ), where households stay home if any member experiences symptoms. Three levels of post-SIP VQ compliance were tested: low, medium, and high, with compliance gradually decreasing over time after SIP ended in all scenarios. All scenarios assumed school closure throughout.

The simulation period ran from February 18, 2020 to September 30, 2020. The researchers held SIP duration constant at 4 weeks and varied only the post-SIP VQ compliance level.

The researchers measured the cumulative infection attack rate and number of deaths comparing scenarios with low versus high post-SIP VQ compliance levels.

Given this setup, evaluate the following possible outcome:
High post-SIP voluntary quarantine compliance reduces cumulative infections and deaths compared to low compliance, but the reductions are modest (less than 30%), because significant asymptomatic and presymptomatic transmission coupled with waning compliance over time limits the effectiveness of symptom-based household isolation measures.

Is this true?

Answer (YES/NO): NO